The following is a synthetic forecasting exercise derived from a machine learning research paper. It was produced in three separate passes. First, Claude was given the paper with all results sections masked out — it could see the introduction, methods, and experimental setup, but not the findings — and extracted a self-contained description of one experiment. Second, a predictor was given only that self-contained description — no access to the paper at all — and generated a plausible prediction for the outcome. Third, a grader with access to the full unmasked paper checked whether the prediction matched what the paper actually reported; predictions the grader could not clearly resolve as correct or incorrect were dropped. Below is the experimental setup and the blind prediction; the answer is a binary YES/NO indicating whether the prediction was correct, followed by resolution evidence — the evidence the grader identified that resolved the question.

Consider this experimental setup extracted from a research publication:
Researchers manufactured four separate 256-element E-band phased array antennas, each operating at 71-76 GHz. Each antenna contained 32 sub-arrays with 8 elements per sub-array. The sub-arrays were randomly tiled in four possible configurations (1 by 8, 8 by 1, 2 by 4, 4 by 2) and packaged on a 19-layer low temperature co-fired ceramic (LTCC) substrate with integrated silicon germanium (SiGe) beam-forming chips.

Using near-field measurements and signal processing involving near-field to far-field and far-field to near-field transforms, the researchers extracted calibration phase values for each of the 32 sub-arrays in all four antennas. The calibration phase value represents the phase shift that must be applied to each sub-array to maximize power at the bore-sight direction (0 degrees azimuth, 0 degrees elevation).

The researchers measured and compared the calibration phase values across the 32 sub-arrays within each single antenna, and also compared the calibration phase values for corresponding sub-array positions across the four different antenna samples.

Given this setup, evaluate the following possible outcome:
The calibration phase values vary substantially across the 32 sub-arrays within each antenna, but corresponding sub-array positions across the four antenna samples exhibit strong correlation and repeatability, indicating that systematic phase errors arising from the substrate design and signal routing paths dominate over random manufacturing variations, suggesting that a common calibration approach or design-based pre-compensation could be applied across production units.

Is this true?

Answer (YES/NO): NO